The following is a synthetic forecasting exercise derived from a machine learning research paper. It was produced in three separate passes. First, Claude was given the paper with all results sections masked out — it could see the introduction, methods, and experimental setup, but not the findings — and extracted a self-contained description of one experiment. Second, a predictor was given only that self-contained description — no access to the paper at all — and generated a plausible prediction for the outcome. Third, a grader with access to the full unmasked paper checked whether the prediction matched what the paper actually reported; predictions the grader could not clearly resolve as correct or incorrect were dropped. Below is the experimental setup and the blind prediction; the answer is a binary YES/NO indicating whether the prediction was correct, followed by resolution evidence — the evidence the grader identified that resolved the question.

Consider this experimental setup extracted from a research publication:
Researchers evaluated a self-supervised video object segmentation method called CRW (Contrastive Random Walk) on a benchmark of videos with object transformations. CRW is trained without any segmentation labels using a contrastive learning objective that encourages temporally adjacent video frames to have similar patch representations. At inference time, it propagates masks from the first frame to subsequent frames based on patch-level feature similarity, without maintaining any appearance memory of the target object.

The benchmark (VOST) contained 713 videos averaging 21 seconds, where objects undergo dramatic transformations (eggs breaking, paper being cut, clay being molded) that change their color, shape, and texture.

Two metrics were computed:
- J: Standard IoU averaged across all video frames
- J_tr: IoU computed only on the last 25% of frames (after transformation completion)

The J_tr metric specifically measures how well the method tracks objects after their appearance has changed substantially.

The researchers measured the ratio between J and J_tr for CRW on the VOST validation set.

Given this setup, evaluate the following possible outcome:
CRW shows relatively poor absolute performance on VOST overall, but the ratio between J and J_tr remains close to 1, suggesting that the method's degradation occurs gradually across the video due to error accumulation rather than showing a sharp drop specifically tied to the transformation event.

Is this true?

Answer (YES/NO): NO